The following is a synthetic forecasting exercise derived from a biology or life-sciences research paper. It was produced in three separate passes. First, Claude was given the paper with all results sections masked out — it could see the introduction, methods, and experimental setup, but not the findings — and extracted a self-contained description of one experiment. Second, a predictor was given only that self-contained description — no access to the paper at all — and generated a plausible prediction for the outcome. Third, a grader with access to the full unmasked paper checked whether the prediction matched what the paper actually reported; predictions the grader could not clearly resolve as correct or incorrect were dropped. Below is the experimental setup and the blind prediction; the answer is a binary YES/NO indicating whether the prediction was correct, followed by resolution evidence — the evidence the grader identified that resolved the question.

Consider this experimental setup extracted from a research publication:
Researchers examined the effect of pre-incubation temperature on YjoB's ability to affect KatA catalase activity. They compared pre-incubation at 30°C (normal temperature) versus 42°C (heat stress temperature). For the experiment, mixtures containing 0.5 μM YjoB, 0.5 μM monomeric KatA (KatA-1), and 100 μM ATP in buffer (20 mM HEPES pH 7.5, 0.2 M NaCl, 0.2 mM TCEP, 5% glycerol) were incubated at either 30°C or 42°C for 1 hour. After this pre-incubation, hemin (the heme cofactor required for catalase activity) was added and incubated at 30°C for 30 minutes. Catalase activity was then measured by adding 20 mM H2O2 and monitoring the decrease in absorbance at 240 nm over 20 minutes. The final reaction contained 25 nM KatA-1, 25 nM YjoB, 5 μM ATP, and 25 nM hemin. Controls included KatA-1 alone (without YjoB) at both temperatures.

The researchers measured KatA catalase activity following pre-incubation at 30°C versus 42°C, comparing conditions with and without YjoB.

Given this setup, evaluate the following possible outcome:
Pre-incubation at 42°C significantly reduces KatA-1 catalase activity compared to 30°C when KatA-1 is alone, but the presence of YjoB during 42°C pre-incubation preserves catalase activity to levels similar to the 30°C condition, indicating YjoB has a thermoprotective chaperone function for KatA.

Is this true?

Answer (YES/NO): YES